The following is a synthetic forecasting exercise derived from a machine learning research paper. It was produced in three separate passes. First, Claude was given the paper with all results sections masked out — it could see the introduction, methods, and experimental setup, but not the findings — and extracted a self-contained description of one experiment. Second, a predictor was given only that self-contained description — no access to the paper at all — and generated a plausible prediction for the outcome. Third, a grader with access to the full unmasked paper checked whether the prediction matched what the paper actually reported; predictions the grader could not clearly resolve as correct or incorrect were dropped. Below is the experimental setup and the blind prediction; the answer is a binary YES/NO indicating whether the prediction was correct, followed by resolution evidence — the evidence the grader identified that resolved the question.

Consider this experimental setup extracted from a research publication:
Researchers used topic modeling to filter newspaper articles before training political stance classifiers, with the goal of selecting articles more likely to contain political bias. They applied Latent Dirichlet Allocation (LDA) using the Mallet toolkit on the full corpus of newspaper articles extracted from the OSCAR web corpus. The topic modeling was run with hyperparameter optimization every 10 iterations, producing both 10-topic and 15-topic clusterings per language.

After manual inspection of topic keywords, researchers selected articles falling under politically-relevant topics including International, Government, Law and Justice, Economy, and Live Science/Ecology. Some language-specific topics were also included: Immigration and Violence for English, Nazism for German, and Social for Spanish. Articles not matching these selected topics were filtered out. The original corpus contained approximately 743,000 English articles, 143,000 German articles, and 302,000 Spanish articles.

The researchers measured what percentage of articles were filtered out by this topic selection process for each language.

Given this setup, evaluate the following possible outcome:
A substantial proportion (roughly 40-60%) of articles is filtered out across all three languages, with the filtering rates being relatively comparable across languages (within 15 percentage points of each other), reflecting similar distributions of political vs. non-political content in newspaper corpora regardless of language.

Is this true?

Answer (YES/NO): NO